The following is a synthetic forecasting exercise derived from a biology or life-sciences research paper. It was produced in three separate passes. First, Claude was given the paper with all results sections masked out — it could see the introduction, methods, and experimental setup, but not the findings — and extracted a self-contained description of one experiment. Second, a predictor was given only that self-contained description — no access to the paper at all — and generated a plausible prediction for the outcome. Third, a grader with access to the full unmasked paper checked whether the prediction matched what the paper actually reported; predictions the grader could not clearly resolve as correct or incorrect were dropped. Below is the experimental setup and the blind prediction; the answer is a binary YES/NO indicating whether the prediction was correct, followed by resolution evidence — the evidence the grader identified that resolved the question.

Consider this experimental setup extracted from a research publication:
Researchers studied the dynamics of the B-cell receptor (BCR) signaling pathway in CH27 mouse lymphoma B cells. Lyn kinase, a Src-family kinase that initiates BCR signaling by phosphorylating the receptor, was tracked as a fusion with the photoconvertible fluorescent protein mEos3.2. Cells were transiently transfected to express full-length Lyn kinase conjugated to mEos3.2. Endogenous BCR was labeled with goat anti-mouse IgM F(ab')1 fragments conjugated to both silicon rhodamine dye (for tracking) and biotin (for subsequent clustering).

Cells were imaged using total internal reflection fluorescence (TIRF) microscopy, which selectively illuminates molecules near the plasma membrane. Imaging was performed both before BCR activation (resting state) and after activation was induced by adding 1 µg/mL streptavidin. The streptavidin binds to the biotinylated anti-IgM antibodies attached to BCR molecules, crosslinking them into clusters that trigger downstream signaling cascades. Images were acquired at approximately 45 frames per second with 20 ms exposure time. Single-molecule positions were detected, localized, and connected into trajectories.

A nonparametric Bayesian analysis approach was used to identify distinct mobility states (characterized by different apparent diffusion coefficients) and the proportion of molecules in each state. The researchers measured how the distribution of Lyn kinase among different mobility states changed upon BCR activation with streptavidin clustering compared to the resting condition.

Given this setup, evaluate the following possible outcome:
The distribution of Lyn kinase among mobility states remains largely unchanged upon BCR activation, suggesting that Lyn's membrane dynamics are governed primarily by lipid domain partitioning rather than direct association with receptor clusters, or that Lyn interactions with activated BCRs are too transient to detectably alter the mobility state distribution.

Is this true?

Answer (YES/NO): YES